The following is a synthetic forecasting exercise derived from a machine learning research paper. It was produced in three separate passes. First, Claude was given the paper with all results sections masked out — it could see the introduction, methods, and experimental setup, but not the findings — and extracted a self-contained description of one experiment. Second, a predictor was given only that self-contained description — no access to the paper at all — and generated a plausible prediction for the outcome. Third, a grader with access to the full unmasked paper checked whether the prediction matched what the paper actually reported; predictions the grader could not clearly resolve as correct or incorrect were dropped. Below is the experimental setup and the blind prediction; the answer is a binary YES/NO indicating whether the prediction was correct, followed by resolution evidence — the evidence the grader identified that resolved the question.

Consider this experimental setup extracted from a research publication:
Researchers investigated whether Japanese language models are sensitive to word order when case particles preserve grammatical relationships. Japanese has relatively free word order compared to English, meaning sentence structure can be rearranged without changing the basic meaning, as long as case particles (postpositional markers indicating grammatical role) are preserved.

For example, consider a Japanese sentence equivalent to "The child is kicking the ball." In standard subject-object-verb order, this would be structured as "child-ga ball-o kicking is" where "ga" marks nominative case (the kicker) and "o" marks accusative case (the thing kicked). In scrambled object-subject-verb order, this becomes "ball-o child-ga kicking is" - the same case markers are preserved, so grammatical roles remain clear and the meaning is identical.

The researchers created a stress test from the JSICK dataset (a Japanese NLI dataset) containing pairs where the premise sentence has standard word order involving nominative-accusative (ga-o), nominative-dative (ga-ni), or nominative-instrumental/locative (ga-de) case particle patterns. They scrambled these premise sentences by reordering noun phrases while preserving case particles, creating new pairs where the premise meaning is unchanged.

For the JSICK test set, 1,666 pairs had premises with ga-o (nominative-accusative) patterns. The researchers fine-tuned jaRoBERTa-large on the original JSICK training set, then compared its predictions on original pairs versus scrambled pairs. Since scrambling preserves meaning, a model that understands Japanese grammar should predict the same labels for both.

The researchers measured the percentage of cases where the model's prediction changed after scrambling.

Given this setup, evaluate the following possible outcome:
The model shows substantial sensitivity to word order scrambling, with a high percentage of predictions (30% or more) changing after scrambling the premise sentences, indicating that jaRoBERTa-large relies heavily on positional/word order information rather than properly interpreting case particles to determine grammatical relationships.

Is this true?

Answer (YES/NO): NO